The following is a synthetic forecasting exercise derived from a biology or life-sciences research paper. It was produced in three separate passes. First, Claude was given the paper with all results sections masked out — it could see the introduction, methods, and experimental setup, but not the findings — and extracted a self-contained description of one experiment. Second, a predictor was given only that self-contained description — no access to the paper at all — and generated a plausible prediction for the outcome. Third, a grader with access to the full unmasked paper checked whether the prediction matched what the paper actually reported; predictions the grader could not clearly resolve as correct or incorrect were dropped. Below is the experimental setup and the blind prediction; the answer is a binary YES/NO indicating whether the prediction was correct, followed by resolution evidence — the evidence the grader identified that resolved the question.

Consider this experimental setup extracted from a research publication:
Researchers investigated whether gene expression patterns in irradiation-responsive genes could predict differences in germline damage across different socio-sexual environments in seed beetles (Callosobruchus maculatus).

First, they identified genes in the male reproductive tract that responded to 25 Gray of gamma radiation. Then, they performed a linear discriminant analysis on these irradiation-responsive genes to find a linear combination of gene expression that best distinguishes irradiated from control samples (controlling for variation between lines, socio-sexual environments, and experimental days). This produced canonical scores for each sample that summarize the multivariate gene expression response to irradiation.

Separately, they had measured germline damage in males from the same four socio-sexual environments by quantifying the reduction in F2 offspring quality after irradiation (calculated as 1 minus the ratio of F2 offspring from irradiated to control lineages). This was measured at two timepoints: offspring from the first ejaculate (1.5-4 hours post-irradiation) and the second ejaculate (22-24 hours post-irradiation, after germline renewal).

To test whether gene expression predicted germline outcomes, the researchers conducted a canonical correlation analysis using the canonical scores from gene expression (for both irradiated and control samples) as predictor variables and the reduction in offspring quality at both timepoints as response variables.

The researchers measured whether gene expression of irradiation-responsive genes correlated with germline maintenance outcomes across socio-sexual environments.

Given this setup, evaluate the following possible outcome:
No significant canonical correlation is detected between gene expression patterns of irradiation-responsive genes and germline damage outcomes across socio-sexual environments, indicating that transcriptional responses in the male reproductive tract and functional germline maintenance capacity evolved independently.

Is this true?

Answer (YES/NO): NO